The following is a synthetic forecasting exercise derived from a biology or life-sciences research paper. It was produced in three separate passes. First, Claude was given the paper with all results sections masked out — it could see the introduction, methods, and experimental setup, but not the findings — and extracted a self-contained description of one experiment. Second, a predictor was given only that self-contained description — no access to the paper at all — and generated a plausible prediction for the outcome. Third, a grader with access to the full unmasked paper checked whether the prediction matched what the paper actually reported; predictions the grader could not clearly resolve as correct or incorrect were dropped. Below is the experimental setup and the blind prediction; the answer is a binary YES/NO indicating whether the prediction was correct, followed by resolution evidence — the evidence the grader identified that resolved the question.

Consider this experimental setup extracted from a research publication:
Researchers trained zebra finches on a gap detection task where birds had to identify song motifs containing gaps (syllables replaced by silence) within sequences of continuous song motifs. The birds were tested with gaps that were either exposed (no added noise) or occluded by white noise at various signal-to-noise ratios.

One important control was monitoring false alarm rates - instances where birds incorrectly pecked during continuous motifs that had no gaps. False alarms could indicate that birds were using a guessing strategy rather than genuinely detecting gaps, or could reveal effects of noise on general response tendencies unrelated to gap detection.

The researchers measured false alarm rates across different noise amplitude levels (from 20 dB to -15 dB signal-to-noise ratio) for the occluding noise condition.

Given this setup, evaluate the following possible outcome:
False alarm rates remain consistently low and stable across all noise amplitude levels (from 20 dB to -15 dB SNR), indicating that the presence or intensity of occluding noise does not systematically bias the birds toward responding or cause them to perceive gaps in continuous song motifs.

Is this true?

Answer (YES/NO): YES